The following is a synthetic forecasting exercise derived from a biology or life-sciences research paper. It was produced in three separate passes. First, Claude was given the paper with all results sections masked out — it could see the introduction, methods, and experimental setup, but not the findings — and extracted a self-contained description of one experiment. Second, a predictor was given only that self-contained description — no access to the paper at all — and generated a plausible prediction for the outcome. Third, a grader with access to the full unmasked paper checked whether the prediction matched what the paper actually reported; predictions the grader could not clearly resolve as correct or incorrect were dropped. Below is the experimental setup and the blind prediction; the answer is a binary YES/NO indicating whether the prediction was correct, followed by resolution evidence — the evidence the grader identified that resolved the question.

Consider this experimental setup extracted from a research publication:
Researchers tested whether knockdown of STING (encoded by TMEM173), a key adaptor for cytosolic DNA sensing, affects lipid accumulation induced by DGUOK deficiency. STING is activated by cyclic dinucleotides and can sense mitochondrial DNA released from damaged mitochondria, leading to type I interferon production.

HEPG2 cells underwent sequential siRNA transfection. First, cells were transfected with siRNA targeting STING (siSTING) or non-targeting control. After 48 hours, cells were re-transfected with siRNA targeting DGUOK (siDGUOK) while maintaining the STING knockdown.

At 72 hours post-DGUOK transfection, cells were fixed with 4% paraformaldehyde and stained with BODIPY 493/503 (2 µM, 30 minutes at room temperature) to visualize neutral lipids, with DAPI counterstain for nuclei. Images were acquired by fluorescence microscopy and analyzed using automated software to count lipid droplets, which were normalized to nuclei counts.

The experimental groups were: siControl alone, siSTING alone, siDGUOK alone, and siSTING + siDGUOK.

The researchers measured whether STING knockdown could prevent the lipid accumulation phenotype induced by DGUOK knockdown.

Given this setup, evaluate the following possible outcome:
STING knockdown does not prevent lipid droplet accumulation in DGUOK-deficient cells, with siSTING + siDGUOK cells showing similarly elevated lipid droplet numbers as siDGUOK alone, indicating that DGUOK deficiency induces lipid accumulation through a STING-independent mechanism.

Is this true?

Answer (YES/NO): YES